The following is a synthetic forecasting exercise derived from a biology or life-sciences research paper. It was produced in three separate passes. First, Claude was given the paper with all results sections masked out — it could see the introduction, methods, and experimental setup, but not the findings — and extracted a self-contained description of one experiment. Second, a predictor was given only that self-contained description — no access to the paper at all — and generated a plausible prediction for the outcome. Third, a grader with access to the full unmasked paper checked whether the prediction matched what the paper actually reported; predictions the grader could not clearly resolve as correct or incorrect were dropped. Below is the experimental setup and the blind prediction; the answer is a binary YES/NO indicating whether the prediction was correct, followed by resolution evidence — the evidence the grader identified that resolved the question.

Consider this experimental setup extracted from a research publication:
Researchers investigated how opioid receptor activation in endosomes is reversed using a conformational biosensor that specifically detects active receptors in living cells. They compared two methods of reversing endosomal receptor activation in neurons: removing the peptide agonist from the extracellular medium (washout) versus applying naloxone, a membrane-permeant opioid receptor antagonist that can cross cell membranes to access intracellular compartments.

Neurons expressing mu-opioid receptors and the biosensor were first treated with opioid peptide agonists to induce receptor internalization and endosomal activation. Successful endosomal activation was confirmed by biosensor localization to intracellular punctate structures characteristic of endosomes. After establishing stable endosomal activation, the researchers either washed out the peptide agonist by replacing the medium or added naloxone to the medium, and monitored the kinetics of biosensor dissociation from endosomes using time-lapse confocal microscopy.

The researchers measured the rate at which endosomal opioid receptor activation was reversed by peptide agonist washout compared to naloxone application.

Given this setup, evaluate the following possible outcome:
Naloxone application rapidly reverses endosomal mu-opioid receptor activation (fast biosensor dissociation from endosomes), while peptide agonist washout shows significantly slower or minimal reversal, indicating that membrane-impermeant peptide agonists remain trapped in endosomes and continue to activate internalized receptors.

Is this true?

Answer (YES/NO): YES